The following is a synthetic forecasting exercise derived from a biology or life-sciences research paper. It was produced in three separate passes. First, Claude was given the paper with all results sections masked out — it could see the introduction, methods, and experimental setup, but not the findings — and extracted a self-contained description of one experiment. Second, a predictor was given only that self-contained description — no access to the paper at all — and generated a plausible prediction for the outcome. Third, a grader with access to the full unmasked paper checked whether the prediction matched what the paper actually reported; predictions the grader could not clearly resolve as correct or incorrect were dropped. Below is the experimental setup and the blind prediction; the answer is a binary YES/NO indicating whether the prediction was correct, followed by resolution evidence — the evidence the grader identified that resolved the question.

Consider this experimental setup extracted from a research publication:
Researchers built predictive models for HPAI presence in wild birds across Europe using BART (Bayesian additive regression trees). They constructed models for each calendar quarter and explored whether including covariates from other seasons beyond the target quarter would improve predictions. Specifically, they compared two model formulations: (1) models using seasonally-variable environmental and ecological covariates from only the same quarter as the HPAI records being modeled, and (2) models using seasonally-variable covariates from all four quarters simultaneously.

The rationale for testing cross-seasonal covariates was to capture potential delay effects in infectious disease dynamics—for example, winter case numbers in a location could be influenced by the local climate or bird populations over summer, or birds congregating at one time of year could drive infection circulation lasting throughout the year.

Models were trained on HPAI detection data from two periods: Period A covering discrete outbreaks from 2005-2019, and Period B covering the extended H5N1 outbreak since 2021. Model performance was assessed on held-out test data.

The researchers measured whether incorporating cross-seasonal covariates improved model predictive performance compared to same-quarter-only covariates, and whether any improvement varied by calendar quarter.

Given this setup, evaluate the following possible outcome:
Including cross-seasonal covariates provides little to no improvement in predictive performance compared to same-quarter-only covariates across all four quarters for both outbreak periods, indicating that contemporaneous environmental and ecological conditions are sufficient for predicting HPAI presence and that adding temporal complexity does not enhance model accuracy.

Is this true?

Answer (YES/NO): NO